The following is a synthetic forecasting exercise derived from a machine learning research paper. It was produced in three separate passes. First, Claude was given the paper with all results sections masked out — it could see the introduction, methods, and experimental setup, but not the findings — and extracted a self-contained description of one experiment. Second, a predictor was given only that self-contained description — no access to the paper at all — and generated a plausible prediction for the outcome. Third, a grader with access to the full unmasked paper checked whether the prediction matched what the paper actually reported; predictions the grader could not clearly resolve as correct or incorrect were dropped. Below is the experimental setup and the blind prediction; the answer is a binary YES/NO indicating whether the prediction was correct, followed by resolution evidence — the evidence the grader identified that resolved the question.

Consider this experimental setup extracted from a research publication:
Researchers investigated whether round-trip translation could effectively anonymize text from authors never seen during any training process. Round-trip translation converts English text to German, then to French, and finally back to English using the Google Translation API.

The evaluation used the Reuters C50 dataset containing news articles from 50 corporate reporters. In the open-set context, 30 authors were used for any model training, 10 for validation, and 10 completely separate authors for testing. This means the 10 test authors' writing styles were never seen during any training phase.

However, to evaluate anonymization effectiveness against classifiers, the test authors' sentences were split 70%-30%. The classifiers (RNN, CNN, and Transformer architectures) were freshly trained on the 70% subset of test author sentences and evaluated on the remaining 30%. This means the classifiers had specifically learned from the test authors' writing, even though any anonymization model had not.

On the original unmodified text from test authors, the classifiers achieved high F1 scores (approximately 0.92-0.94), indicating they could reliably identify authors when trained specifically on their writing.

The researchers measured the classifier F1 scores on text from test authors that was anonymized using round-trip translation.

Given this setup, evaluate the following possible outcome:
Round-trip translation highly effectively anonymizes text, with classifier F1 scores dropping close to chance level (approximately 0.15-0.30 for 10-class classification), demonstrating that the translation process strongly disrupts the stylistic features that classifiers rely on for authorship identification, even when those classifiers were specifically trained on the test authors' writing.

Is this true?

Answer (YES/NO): NO